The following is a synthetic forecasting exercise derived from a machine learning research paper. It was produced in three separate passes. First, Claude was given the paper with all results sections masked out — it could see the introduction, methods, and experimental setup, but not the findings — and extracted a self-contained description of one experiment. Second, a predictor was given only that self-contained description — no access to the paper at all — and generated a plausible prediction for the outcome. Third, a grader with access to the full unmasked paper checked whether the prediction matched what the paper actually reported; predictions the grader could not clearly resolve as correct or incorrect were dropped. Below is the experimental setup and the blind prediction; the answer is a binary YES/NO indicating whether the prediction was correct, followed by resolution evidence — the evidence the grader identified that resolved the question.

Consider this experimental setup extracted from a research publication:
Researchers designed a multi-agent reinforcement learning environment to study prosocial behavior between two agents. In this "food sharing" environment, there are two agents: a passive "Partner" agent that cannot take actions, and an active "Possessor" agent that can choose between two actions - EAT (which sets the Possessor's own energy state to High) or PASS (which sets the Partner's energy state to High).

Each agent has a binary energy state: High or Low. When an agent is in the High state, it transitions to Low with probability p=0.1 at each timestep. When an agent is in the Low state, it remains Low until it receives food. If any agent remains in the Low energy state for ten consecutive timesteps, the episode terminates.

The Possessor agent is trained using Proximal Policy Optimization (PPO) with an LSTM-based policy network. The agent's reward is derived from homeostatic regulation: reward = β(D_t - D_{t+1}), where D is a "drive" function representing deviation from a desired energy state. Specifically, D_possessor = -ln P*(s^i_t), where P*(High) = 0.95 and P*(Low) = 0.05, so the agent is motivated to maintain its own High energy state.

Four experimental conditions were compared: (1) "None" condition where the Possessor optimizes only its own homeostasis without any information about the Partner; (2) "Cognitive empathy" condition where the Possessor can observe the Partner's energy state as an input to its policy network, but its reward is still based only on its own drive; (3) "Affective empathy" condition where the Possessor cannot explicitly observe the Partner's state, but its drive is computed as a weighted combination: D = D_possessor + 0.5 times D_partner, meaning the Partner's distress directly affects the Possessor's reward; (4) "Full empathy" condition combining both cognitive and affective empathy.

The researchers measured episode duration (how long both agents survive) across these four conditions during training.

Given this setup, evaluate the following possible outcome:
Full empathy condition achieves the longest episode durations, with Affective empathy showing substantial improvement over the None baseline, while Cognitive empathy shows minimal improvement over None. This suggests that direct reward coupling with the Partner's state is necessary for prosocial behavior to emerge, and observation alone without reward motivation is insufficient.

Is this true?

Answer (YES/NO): YES